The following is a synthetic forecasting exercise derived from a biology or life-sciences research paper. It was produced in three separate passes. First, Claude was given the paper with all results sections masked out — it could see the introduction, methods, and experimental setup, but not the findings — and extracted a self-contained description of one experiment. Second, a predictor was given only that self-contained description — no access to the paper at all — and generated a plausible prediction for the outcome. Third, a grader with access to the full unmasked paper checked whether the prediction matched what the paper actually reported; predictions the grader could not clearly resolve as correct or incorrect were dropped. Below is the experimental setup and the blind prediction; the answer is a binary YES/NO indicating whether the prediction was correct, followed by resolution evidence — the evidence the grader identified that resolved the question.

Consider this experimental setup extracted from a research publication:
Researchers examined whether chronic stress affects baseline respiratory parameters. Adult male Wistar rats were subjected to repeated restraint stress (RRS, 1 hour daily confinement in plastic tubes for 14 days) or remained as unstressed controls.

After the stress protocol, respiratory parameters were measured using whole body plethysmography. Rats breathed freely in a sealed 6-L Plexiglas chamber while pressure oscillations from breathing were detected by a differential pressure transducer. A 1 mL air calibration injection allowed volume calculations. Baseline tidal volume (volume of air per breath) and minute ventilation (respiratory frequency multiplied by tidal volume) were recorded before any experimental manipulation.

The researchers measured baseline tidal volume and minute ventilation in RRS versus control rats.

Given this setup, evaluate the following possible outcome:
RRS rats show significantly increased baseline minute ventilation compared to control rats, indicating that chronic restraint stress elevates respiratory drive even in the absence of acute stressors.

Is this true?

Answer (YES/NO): NO